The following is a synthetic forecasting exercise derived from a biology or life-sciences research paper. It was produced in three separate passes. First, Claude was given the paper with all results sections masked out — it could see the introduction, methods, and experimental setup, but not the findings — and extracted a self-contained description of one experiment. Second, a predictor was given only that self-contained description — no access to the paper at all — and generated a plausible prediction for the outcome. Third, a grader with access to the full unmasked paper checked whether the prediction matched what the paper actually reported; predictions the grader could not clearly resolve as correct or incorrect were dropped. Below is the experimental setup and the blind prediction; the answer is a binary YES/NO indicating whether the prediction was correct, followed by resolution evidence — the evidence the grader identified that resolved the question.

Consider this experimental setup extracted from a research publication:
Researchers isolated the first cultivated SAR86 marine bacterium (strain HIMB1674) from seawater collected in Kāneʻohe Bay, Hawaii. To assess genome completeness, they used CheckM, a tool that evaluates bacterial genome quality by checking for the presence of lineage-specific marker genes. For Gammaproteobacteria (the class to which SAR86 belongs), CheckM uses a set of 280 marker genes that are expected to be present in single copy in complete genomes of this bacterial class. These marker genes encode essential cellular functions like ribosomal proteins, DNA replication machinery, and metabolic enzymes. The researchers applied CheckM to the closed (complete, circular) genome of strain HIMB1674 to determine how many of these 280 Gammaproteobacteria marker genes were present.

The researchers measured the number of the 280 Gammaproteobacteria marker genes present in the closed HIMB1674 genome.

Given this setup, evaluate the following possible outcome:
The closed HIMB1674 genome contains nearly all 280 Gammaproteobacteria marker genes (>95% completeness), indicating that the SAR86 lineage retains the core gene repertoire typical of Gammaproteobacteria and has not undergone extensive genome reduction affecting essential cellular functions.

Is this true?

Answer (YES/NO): NO